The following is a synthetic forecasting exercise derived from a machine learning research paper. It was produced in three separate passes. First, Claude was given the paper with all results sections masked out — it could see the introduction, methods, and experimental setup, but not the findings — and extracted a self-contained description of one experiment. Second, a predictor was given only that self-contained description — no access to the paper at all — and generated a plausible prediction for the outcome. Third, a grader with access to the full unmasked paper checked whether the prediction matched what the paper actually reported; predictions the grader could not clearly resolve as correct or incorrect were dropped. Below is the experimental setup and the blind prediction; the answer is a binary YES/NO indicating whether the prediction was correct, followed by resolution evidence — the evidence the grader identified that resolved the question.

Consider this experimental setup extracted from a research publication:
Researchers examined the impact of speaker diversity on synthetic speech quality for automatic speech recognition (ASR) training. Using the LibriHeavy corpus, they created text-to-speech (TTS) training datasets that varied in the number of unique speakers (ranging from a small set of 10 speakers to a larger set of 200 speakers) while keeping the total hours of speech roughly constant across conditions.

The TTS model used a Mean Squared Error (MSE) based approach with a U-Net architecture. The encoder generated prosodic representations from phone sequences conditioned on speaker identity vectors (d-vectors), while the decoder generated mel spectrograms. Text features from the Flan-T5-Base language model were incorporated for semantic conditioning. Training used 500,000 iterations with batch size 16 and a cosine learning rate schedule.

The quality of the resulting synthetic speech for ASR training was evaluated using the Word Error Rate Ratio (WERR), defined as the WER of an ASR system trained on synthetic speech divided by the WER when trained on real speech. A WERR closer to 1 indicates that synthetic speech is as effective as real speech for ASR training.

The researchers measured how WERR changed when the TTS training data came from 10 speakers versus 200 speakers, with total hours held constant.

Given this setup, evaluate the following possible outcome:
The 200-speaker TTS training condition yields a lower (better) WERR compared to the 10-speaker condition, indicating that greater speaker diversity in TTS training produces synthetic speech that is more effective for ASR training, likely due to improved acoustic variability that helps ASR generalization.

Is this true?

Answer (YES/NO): NO